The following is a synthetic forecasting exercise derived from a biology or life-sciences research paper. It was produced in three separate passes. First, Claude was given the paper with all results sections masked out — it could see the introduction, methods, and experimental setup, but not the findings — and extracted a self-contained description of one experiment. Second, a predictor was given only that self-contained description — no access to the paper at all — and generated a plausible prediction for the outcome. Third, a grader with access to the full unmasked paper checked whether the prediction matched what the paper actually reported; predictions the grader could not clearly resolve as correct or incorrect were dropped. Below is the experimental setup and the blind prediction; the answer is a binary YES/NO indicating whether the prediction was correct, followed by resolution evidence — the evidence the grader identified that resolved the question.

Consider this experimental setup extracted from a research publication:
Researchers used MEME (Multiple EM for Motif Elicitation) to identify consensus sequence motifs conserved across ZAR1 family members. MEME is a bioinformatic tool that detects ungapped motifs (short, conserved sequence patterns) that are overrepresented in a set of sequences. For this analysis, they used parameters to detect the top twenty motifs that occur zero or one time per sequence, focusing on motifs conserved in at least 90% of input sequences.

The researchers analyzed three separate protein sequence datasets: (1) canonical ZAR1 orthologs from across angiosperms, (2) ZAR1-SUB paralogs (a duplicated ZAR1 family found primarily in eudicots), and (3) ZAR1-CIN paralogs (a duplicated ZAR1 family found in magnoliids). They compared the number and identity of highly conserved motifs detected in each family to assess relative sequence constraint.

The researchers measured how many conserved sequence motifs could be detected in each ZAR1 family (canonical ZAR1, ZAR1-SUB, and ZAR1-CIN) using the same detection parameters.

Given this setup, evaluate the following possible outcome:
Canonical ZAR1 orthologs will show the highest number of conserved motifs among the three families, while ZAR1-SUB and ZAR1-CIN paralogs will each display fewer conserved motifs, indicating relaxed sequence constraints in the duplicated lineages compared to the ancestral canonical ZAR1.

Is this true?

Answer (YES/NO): NO